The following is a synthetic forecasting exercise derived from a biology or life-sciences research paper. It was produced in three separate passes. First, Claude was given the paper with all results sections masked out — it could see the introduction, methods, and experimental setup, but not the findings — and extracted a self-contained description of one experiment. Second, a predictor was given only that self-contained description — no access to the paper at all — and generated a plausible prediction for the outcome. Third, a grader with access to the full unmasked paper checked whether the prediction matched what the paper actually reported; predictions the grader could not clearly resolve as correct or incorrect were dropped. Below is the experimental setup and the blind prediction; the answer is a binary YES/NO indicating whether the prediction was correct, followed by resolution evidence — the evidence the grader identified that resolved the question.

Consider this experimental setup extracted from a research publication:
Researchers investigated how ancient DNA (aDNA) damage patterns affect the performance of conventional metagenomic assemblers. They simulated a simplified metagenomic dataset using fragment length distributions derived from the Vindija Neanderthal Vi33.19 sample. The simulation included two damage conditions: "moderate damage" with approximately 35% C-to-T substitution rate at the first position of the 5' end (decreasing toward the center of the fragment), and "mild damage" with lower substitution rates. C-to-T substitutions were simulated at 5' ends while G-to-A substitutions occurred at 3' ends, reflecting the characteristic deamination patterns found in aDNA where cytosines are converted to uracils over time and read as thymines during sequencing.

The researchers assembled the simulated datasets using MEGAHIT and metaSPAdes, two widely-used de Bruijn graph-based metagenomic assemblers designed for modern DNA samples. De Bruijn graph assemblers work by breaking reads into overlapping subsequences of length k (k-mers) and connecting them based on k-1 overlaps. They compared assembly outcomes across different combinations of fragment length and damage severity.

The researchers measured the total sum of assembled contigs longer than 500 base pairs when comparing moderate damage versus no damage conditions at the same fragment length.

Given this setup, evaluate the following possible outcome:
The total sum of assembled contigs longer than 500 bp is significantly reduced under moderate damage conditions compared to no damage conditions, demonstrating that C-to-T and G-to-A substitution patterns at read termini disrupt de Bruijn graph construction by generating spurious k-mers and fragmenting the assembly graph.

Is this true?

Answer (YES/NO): YES